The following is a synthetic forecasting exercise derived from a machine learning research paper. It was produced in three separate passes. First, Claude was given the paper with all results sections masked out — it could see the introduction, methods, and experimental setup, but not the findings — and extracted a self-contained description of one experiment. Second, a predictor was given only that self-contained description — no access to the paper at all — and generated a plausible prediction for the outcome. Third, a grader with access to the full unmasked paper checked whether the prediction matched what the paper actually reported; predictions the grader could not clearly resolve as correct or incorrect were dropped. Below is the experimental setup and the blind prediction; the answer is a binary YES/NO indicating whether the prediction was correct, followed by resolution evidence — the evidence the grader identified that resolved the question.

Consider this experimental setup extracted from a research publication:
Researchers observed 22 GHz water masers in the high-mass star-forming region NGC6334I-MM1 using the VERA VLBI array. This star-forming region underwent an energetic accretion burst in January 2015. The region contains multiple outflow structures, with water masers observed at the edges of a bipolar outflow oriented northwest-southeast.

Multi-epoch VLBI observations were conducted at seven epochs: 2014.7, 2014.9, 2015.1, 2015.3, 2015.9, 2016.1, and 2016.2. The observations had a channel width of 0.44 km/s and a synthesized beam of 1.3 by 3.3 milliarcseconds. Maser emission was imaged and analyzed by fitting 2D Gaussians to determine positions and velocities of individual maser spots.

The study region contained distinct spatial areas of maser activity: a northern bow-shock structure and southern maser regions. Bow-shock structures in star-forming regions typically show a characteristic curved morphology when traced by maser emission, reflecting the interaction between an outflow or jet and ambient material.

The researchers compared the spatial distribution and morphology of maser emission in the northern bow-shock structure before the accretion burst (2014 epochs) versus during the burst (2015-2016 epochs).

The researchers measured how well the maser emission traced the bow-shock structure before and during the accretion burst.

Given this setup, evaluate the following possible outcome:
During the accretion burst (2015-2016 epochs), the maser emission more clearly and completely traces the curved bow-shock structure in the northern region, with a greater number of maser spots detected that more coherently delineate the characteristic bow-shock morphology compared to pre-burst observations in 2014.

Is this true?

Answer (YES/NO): YES